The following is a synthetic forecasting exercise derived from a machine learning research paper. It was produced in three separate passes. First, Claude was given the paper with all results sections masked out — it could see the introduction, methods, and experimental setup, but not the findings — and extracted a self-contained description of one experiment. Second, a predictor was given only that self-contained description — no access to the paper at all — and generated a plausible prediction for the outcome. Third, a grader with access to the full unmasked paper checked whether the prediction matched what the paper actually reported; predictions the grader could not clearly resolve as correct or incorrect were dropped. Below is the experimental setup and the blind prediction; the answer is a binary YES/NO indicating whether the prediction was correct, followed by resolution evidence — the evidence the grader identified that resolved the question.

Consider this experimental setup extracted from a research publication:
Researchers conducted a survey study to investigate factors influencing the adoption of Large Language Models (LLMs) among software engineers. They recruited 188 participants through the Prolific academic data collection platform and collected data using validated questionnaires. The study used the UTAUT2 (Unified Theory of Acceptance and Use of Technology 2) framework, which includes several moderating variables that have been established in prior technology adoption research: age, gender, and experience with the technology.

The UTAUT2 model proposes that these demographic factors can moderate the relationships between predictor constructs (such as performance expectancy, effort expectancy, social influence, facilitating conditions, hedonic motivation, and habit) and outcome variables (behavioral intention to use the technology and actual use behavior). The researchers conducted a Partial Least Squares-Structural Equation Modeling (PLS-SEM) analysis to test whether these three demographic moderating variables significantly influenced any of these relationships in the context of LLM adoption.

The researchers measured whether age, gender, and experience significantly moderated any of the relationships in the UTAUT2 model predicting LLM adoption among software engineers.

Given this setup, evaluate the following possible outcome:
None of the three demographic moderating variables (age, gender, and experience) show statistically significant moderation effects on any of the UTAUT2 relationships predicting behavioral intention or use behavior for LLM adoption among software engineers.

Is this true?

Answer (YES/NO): YES